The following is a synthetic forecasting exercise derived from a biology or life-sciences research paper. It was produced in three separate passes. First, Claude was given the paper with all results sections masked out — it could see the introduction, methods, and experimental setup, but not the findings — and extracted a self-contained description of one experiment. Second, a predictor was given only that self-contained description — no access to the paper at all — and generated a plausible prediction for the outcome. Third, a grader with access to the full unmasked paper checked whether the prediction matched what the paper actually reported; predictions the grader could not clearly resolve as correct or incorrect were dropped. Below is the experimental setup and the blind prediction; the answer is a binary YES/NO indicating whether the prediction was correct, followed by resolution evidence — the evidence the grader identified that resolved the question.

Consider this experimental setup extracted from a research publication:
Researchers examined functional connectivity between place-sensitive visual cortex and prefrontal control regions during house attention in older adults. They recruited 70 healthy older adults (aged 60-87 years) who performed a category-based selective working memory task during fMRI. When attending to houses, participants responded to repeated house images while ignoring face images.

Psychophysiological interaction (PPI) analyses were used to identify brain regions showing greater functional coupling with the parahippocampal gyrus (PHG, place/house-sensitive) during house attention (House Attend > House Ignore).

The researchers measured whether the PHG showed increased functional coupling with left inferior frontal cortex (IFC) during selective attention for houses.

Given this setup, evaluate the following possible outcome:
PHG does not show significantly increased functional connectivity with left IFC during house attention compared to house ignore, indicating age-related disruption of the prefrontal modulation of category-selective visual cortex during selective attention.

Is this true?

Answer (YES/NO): NO